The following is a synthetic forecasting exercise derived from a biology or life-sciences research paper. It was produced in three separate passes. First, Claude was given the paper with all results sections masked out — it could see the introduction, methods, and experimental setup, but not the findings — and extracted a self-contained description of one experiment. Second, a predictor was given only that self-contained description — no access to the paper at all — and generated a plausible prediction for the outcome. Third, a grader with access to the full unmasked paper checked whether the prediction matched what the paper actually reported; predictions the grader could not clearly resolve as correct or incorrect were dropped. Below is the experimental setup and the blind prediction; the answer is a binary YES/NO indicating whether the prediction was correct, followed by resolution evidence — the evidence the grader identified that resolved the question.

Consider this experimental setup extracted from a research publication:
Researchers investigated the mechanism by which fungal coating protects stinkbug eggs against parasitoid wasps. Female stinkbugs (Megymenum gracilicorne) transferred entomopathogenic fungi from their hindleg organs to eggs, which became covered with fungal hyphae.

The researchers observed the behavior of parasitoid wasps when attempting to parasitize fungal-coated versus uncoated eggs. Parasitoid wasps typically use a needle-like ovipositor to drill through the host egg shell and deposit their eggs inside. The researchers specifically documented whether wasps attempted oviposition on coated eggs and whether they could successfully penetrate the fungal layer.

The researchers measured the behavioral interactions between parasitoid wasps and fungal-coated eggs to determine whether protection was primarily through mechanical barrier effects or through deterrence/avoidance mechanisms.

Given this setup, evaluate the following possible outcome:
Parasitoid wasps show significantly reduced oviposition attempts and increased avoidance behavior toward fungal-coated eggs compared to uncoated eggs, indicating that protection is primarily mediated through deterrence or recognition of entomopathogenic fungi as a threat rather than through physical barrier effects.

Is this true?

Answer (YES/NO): NO